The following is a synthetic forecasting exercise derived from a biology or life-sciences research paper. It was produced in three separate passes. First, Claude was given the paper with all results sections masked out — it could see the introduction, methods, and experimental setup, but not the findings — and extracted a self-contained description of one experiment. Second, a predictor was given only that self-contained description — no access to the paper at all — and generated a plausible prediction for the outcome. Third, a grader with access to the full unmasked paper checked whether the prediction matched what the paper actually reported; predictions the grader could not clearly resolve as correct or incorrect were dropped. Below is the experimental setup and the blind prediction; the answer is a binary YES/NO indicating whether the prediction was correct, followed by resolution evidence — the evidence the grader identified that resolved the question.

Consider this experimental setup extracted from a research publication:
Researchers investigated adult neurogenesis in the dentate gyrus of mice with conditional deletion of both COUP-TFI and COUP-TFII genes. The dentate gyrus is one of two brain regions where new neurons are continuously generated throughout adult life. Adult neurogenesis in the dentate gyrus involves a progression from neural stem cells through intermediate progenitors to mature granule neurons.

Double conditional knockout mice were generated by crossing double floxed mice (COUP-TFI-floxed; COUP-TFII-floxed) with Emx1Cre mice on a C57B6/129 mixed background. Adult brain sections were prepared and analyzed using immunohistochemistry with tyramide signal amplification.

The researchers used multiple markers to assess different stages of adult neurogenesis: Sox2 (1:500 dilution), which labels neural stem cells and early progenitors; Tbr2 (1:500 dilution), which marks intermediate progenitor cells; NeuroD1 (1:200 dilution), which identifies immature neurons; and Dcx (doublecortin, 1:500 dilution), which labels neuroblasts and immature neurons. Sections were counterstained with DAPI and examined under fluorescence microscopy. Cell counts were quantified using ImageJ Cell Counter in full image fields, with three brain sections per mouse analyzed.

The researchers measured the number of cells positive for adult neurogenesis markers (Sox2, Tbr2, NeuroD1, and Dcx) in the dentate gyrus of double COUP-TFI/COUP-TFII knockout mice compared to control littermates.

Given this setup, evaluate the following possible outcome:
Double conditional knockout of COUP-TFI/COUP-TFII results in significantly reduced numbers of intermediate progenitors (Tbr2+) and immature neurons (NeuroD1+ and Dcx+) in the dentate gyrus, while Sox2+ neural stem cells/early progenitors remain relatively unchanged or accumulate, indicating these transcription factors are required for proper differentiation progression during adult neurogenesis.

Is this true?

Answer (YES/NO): NO